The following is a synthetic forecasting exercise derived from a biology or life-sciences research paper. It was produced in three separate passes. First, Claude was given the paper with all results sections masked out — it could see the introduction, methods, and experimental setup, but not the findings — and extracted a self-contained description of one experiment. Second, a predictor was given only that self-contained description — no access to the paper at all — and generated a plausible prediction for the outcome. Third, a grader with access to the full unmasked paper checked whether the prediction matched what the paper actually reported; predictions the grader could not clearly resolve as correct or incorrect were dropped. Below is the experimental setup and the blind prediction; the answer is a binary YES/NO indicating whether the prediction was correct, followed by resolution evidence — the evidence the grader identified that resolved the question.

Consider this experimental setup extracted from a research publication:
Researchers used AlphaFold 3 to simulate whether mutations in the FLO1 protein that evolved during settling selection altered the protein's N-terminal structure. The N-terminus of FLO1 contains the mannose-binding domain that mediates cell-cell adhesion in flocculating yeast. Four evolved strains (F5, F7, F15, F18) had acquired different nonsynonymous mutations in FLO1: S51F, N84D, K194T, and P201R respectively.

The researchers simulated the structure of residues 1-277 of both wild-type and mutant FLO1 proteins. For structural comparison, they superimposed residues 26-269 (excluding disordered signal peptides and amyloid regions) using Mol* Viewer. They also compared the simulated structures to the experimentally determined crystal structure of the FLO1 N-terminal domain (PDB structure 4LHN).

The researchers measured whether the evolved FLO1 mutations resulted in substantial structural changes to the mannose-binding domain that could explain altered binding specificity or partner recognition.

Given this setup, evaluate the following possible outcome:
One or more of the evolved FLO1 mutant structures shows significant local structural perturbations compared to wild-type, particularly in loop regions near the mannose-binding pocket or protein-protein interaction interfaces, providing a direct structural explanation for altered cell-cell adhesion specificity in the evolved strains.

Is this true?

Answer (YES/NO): NO